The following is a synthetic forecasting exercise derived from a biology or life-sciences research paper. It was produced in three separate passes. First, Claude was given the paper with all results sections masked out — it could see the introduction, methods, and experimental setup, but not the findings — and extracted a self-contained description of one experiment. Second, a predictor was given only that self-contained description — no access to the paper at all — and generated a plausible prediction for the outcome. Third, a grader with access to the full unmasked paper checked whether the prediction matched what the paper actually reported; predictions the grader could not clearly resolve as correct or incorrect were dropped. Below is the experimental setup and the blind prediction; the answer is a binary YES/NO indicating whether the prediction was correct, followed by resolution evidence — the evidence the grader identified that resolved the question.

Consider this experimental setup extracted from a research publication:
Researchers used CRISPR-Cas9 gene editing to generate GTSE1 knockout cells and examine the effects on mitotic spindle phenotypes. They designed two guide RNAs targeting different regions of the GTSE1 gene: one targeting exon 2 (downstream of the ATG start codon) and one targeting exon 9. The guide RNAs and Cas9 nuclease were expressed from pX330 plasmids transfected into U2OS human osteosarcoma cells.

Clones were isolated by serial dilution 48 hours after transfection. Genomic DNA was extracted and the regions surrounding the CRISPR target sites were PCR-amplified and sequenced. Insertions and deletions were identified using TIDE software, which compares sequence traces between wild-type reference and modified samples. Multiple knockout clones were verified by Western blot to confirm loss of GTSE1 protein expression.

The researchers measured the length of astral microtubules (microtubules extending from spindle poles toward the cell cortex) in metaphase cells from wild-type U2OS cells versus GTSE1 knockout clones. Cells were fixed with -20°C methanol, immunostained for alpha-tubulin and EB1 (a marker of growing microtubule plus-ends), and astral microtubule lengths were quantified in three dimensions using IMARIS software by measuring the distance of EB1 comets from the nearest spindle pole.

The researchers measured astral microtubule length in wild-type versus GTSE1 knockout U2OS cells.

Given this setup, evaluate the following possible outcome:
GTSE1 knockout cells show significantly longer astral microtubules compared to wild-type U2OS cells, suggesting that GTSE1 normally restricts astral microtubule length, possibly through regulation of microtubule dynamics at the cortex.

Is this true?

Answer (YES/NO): NO